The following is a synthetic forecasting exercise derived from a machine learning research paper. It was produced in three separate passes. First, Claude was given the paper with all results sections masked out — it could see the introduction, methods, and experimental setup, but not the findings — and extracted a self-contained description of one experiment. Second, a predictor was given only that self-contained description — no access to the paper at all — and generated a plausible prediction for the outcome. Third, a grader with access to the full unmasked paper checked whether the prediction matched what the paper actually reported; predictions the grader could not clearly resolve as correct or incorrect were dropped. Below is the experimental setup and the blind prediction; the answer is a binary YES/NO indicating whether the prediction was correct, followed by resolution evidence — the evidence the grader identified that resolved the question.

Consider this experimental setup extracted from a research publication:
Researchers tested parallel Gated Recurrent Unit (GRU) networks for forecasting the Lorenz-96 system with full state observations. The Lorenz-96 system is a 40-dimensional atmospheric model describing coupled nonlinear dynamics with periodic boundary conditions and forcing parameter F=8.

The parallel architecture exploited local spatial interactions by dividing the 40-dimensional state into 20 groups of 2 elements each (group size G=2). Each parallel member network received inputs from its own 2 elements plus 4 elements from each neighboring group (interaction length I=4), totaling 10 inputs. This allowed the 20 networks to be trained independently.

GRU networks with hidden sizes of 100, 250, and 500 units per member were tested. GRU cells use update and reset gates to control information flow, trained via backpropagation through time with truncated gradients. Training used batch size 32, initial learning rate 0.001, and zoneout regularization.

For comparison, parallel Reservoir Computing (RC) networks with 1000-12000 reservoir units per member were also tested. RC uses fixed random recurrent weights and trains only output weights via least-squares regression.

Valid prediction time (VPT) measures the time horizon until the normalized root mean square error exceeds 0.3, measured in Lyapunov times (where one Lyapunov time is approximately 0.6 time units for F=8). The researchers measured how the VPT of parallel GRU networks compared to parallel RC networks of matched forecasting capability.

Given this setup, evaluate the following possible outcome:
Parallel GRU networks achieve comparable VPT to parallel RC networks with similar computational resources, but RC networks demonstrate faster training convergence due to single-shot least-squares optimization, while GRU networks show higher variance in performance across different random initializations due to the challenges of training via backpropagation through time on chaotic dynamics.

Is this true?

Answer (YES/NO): NO